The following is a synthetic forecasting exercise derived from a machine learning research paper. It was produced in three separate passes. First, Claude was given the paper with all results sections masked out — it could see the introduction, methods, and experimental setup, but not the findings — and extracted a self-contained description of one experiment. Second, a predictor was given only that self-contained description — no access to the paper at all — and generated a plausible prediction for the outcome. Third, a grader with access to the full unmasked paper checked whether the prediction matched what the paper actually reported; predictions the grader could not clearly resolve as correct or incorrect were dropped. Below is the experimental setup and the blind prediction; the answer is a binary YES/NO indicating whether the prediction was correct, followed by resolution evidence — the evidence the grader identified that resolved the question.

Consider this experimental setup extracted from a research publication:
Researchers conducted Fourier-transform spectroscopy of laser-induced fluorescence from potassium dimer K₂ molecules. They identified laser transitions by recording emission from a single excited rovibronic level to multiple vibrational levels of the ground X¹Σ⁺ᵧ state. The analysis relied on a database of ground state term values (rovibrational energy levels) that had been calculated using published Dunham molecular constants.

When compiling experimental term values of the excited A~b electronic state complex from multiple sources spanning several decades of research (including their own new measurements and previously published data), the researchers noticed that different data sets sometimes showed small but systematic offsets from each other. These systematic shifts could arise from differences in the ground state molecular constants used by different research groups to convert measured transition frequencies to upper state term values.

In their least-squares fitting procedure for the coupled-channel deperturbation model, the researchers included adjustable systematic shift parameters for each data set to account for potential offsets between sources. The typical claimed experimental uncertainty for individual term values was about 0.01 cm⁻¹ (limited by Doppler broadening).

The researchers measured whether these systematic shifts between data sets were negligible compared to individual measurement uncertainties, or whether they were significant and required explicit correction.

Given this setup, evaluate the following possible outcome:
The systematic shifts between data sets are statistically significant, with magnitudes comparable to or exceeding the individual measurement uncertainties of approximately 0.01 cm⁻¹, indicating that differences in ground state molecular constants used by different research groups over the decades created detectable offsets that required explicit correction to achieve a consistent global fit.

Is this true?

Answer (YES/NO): YES